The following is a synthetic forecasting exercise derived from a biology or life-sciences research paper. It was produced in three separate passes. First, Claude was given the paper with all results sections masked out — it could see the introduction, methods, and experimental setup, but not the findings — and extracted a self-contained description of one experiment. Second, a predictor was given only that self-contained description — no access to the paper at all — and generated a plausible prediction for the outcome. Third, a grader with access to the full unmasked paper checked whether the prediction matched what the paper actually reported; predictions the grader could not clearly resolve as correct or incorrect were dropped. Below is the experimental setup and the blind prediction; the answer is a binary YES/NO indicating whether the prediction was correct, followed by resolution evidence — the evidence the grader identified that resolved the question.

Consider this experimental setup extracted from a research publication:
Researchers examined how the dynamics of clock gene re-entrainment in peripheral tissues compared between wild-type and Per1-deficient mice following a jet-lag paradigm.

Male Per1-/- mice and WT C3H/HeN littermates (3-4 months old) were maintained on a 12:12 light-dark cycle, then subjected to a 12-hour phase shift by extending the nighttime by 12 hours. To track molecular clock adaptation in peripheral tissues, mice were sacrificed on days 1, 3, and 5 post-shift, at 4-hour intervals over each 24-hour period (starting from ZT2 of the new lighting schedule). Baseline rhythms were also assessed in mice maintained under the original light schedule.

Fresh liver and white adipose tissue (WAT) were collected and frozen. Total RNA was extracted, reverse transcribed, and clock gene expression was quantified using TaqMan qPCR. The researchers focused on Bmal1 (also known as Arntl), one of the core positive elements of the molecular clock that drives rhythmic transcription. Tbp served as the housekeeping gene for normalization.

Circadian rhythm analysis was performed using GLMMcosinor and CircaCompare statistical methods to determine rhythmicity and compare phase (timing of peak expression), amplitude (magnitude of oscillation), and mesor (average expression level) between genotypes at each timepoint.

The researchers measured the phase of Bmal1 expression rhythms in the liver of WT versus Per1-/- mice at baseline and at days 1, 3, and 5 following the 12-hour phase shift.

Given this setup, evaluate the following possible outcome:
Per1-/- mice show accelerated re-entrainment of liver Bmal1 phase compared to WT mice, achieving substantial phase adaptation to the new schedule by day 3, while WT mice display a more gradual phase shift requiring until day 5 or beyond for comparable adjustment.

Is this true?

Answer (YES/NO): NO